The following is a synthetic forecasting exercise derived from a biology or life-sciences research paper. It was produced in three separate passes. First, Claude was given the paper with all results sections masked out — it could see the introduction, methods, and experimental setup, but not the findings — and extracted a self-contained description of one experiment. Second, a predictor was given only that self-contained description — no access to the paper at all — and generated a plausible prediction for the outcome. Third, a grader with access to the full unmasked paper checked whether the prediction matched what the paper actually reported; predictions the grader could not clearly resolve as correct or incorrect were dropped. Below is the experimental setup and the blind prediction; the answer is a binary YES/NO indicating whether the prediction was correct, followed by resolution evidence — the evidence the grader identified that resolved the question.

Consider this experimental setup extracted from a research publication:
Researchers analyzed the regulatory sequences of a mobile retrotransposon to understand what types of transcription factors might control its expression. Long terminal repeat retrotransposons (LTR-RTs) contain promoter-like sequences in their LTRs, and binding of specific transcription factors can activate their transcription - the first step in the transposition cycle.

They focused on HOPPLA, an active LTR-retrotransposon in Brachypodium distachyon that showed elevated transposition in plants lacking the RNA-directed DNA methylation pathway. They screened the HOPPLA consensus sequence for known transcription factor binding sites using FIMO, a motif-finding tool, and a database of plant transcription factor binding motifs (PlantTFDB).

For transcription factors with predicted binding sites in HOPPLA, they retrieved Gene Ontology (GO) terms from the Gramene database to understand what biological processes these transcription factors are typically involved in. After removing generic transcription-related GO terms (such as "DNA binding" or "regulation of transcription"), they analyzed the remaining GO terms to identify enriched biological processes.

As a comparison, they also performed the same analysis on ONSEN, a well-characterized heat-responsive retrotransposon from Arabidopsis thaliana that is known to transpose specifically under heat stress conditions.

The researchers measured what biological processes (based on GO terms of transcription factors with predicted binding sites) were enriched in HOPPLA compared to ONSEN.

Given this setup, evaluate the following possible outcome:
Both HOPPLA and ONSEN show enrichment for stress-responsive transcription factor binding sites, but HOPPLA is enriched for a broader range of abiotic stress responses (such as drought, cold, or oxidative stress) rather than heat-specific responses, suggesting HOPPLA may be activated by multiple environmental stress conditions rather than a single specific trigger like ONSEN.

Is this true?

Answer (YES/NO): NO